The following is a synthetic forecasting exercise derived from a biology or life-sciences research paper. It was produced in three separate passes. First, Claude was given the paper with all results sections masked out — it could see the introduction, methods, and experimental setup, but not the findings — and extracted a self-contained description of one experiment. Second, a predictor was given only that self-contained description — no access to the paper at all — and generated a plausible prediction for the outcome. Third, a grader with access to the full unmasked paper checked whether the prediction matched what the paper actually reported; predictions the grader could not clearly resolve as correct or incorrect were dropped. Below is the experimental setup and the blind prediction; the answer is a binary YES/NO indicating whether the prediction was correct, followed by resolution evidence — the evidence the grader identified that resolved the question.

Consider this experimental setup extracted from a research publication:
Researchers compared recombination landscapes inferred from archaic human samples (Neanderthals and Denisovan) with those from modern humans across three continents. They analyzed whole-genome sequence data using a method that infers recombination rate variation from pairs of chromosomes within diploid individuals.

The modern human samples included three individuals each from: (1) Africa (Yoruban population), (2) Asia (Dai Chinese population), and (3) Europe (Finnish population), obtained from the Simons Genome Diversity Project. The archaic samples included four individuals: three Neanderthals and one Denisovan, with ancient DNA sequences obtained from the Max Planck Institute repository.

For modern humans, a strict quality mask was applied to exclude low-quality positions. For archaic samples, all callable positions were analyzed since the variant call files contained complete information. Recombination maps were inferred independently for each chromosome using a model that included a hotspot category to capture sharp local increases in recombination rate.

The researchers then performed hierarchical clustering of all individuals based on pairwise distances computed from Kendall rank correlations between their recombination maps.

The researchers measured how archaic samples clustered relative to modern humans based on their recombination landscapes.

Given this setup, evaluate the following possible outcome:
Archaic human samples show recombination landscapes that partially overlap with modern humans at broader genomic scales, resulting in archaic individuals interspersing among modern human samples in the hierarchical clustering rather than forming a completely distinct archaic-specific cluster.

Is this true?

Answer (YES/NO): NO